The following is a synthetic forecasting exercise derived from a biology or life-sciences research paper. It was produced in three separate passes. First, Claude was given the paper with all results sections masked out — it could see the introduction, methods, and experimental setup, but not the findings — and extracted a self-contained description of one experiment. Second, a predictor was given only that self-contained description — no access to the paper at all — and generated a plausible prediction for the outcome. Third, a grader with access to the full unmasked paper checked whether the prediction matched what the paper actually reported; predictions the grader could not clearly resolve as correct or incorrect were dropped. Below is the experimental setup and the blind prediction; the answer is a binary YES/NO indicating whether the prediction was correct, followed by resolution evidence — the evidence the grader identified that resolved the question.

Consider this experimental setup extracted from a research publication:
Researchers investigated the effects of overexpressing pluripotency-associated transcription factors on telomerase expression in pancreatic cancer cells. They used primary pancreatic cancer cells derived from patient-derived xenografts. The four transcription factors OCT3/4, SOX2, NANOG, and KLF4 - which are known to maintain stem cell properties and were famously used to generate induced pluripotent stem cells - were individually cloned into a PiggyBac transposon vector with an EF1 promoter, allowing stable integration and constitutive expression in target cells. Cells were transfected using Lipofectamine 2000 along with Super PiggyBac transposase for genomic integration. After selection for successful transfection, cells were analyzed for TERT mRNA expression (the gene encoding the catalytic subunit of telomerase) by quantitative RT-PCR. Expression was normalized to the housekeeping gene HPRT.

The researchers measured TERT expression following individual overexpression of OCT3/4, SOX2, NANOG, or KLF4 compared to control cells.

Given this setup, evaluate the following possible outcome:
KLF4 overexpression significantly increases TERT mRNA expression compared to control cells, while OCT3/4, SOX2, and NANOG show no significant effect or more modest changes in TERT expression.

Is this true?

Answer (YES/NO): NO